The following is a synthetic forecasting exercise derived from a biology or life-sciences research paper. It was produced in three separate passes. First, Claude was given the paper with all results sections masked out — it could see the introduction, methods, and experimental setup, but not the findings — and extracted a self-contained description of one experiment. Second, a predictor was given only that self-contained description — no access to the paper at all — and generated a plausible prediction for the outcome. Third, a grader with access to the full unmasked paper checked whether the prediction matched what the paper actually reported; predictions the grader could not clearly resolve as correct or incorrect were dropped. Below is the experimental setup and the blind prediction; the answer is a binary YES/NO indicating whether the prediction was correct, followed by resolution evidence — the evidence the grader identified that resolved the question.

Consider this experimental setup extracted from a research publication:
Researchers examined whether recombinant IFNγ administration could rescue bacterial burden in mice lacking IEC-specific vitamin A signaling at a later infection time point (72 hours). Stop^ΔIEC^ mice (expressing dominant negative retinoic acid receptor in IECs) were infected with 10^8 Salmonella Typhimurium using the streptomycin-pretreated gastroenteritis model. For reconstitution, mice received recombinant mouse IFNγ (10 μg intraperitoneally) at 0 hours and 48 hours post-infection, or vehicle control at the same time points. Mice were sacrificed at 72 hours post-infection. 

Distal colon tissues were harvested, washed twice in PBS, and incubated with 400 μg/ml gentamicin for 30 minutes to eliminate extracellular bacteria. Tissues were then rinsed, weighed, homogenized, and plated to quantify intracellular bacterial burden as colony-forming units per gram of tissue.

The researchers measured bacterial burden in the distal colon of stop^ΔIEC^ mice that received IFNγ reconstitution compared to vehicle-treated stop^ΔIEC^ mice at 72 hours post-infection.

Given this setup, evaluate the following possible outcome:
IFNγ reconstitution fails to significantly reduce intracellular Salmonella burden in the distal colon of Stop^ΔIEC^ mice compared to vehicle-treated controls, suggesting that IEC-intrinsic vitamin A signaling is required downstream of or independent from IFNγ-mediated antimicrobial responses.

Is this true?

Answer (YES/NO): NO